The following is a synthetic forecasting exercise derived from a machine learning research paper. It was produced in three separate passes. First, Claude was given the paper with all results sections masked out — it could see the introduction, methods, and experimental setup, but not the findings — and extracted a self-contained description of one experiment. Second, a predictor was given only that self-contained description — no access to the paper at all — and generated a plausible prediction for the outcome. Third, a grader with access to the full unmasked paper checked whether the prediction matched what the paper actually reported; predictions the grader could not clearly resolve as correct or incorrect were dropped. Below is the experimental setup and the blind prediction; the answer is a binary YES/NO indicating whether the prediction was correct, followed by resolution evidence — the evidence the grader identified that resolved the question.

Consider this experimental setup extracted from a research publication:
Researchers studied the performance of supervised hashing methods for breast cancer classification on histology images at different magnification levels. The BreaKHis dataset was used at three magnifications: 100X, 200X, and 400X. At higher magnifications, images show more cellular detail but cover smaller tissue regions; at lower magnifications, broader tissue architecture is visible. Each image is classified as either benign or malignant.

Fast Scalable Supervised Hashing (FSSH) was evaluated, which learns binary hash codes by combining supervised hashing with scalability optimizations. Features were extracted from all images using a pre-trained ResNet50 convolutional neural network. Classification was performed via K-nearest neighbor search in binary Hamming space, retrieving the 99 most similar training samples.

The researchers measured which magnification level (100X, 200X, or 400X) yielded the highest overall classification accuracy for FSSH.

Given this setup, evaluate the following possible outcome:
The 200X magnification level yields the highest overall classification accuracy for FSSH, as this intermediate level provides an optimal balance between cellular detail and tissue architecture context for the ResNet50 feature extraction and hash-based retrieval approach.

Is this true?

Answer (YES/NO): NO